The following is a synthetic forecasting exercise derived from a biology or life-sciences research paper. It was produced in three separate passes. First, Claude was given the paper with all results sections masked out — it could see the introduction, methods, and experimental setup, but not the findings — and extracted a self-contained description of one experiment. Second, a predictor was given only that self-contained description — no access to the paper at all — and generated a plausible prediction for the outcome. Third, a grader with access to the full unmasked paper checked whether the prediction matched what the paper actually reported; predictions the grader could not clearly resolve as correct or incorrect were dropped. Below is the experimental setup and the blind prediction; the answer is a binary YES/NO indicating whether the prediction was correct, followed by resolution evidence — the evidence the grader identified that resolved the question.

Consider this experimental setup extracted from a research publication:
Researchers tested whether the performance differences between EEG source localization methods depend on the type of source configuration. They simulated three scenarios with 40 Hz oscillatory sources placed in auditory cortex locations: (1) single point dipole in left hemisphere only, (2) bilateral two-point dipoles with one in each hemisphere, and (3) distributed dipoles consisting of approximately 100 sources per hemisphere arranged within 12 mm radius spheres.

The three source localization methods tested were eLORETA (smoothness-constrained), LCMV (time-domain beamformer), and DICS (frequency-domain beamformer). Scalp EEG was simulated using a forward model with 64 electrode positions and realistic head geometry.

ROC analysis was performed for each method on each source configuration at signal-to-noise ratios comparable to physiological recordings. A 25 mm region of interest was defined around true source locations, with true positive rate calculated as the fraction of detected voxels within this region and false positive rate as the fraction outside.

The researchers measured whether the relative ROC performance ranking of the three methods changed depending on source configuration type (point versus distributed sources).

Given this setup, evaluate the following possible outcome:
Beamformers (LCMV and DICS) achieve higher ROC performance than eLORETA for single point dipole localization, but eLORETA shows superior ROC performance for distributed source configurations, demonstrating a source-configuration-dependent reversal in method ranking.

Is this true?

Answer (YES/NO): NO